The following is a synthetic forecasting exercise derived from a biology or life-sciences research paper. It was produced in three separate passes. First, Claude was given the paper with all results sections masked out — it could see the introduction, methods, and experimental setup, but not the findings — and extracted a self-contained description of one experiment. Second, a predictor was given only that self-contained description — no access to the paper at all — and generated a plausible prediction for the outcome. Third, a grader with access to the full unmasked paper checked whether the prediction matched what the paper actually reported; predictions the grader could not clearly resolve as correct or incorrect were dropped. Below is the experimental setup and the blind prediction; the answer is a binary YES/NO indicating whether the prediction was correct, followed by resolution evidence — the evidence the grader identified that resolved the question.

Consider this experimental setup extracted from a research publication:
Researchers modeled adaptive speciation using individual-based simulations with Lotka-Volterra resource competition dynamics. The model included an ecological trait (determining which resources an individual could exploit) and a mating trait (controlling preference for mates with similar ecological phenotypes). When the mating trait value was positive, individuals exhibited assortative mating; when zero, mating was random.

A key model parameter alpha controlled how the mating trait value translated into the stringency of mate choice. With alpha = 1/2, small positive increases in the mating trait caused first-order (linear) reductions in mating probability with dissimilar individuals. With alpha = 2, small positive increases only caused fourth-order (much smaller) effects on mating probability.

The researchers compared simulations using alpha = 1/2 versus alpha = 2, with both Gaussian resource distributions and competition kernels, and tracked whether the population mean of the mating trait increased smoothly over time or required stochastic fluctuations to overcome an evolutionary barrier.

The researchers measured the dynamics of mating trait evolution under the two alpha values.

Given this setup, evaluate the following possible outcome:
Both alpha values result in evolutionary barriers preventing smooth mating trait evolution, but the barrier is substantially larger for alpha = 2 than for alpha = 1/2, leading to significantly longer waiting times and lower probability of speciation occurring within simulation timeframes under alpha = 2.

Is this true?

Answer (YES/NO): NO